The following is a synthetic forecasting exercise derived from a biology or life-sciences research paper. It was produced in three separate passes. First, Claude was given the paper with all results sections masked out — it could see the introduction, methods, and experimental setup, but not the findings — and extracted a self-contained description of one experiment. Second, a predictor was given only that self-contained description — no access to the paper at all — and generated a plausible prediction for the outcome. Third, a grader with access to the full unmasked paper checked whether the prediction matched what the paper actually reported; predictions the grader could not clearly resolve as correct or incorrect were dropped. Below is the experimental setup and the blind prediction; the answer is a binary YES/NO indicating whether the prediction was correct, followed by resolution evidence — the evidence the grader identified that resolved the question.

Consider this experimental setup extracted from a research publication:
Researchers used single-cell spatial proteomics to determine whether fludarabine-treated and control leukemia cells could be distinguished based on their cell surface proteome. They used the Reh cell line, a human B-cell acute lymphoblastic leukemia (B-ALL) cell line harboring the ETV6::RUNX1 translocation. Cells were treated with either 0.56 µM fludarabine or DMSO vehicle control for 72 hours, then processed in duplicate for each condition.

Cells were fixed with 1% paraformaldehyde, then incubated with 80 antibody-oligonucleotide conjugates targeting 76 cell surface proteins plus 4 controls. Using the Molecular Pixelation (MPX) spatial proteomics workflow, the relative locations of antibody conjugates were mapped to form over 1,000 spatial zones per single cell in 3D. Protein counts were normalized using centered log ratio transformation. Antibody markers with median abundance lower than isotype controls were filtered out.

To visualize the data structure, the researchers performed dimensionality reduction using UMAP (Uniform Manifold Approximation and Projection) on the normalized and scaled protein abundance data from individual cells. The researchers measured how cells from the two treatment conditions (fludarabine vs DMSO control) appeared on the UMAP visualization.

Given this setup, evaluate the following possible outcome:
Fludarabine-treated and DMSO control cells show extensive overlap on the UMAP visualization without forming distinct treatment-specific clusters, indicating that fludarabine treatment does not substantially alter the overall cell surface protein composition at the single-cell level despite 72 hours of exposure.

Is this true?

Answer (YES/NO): NO